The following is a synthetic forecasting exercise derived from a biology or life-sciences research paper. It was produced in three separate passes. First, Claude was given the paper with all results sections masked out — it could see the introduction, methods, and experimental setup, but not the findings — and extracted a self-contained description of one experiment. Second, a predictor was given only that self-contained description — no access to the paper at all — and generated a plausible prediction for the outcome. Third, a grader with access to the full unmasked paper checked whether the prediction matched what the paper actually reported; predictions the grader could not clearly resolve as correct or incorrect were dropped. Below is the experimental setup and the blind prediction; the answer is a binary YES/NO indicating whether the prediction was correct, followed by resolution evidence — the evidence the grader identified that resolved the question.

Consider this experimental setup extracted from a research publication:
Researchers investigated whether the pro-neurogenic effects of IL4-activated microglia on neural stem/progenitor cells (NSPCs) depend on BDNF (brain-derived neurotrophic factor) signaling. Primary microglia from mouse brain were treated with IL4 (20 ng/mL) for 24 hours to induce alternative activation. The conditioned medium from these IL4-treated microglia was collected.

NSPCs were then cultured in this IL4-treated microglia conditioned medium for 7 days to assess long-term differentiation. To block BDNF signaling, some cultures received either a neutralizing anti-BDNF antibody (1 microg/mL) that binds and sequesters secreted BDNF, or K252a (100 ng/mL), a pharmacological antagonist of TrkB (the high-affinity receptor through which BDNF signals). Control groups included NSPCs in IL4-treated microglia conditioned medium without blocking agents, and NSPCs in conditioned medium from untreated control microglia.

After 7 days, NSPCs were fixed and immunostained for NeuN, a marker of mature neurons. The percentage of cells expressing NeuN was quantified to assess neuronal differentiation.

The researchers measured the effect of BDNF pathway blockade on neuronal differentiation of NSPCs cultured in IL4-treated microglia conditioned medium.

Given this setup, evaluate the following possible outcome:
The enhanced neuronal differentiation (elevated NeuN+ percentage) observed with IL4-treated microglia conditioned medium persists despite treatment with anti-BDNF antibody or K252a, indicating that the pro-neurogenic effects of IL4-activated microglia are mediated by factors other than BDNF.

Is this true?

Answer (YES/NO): NO